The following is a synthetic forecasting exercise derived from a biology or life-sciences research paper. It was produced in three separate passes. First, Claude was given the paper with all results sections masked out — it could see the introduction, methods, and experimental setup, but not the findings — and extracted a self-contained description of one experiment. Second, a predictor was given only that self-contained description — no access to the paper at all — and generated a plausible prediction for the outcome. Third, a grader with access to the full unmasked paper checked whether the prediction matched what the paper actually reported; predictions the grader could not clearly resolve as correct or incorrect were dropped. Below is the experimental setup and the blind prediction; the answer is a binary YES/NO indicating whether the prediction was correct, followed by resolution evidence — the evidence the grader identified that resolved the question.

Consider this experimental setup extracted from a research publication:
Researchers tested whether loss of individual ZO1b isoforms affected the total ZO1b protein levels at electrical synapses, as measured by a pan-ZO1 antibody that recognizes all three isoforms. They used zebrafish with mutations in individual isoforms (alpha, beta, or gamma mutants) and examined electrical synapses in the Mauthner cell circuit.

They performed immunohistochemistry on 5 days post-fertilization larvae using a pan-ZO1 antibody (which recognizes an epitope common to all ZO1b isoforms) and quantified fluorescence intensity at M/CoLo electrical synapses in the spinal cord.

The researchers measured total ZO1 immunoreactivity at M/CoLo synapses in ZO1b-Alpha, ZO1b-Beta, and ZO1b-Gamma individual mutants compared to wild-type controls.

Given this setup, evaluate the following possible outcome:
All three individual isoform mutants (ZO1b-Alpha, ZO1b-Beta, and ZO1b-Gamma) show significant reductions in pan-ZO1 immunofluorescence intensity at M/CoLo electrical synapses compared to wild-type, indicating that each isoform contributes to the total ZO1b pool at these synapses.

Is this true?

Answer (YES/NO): NO